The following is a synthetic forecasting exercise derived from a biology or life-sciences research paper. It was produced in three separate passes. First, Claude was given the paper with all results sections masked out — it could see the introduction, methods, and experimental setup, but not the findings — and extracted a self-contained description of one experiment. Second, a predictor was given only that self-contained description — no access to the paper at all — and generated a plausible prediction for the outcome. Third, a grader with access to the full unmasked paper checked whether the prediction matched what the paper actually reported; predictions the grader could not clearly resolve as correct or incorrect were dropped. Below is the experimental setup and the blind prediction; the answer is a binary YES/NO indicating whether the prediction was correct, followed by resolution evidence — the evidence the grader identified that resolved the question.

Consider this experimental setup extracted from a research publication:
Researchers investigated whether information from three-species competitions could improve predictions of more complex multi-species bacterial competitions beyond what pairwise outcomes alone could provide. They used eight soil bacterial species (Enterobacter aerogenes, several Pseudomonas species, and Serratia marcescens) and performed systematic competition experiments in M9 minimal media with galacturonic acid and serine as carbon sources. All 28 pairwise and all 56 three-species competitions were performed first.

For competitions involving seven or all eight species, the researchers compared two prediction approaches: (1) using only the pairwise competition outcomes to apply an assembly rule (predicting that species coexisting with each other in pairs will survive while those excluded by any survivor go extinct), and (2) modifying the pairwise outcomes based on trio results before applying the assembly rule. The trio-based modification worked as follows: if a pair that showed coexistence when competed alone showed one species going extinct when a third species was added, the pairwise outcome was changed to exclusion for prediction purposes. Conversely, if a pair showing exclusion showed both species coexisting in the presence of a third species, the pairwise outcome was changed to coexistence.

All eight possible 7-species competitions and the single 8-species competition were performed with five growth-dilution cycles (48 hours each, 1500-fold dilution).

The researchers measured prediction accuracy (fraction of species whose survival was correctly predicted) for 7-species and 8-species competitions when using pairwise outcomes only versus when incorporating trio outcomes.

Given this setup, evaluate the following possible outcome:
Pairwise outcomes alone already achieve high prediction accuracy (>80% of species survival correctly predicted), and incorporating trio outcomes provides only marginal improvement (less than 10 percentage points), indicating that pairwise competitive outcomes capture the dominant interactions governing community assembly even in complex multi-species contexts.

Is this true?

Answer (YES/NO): NO